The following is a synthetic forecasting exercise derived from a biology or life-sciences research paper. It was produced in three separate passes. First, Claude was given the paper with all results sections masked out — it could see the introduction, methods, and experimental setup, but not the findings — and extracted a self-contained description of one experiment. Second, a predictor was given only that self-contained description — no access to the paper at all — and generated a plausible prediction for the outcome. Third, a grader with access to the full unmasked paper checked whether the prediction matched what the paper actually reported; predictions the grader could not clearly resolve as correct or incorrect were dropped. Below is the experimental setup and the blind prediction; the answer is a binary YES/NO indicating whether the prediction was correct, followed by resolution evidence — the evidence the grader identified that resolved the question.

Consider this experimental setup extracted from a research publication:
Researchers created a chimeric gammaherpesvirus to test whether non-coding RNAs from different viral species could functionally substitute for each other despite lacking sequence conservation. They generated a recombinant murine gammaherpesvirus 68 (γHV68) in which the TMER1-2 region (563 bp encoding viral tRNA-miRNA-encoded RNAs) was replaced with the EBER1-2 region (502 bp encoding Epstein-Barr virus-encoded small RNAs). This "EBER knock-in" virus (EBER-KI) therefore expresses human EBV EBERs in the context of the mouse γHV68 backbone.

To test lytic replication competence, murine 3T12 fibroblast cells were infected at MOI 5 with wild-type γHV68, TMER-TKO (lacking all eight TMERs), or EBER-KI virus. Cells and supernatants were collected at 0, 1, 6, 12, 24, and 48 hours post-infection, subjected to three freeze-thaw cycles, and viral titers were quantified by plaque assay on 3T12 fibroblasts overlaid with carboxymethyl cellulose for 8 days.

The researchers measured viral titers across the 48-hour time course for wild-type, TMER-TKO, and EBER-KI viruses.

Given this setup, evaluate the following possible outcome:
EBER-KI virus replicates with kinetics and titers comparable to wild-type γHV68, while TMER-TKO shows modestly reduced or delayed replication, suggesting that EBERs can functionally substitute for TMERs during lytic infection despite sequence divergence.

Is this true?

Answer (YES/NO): NO